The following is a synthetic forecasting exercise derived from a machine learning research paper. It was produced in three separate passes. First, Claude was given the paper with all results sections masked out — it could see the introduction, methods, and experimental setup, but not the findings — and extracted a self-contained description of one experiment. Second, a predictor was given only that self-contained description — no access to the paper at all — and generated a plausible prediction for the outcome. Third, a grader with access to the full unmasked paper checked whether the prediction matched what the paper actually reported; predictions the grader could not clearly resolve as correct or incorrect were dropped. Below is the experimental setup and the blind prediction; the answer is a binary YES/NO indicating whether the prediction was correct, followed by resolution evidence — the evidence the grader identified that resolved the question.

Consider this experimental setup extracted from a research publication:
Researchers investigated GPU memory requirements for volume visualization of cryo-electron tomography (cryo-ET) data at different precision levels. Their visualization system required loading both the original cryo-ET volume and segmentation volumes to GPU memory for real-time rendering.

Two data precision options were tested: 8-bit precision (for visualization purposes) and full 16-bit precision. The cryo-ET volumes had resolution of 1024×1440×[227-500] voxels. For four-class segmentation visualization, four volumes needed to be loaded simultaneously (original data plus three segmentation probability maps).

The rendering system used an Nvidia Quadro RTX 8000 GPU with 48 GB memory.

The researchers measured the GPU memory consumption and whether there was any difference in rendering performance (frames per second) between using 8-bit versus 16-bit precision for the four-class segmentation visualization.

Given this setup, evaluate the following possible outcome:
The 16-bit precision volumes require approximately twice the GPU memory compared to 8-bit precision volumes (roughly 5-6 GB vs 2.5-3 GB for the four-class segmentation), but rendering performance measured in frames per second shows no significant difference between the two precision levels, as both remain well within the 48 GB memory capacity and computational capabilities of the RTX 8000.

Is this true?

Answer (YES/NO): NO